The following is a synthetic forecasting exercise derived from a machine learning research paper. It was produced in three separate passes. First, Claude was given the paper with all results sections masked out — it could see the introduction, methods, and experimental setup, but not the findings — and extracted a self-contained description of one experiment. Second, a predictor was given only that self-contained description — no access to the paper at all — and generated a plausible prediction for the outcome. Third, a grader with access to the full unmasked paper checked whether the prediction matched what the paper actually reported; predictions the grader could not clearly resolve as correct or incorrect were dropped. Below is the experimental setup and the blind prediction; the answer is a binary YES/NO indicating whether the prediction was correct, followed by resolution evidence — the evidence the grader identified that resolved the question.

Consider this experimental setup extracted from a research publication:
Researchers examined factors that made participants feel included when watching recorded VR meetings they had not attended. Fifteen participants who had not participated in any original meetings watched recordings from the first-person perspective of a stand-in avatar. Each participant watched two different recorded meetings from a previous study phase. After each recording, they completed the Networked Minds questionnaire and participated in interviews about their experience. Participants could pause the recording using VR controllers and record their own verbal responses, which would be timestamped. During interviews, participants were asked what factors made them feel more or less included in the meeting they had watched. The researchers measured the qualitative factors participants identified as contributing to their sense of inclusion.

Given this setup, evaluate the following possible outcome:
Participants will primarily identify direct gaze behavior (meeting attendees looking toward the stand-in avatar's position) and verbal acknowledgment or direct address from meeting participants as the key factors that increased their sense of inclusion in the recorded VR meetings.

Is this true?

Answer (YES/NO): YES